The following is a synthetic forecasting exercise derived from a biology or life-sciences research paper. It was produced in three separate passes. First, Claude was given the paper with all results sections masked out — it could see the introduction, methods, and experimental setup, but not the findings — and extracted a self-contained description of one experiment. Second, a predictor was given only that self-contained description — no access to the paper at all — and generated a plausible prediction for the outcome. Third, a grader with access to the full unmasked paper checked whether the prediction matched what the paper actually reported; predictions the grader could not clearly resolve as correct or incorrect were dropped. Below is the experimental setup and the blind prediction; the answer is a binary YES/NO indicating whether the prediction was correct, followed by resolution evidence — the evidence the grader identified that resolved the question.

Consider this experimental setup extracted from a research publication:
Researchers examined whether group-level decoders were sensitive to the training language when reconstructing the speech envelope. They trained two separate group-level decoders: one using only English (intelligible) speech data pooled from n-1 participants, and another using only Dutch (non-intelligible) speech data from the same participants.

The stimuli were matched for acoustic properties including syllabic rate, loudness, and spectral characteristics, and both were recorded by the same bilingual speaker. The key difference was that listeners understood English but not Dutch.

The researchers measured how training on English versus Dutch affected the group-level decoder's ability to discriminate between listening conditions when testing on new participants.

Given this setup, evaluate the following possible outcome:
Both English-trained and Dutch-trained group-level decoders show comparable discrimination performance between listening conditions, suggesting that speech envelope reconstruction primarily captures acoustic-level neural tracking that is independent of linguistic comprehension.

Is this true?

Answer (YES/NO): YES